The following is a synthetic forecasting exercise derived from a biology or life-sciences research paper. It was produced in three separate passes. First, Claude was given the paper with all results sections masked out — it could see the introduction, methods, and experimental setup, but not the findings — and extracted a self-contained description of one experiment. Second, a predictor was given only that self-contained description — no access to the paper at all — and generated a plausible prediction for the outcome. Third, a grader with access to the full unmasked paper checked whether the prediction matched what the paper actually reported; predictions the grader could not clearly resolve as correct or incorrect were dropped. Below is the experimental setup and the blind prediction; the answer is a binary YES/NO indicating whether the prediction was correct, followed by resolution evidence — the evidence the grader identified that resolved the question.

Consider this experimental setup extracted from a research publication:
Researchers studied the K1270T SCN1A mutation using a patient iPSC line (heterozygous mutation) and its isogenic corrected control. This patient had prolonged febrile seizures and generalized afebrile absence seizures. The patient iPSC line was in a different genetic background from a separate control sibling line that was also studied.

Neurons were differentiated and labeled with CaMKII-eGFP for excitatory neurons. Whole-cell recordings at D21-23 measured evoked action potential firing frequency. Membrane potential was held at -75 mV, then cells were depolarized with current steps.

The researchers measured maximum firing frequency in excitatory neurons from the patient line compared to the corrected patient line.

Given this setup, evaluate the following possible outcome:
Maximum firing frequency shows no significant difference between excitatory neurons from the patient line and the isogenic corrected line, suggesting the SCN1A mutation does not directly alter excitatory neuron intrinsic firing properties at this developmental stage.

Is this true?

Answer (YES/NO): NO